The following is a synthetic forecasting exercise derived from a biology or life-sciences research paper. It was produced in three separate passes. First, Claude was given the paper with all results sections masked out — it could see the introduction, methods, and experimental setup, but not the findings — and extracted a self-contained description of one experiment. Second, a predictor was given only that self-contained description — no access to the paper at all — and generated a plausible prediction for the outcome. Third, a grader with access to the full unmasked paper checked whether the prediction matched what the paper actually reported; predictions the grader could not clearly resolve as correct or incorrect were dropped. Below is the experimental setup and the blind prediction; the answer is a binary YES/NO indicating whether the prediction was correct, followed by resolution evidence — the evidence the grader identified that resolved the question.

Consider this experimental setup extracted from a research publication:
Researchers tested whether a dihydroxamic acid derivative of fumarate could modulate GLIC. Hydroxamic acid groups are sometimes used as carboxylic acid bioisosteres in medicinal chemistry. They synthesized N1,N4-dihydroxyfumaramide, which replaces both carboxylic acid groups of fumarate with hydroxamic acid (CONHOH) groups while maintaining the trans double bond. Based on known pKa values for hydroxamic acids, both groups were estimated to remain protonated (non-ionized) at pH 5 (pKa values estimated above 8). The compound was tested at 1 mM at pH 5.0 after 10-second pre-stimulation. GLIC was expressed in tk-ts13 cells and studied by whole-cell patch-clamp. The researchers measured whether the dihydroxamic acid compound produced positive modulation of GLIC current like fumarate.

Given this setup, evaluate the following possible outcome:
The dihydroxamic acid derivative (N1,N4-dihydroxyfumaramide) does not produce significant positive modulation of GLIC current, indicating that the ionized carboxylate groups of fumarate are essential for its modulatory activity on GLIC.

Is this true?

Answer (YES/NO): YES